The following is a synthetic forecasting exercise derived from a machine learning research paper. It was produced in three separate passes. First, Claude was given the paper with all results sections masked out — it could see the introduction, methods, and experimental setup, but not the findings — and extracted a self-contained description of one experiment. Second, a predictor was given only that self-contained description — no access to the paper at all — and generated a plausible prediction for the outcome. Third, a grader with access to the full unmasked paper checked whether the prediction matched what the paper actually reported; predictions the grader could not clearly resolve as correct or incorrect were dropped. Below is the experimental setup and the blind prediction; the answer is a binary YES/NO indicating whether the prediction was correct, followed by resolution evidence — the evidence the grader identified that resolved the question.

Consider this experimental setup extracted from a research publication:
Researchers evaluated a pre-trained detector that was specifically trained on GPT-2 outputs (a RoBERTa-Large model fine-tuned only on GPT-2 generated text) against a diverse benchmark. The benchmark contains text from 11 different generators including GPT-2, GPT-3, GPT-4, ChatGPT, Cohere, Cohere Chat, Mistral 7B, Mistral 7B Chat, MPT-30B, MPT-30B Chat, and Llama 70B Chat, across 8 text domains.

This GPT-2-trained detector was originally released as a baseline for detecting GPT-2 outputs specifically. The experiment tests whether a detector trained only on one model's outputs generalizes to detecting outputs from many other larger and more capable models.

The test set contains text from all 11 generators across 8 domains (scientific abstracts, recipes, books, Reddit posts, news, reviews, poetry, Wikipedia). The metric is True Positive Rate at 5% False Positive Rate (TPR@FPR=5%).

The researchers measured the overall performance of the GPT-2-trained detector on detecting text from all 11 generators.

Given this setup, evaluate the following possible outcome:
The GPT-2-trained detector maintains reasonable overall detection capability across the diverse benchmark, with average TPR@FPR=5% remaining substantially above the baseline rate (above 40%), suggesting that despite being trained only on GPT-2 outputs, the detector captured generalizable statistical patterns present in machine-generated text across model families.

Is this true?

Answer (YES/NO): YES